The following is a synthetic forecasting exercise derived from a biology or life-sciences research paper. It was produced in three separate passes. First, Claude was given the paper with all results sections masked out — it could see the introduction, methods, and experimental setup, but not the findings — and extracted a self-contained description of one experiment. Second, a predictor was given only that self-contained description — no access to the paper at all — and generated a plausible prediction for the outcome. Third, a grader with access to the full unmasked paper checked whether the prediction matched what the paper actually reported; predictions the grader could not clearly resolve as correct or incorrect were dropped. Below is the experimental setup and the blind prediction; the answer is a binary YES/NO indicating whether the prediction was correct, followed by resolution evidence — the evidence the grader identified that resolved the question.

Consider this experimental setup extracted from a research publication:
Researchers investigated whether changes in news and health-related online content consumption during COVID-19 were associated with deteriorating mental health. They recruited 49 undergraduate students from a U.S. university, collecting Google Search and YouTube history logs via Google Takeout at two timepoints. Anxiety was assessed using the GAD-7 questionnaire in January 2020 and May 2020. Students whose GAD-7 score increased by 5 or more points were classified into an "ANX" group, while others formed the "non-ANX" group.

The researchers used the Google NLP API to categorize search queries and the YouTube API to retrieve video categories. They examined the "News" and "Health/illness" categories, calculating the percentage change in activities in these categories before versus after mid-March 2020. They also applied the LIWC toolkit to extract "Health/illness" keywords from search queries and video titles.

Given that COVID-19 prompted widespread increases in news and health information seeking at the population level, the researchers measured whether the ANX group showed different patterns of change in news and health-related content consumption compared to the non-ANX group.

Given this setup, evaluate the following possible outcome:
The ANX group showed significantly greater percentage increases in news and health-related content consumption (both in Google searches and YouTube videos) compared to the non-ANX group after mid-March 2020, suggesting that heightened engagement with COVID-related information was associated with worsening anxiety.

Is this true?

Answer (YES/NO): NO